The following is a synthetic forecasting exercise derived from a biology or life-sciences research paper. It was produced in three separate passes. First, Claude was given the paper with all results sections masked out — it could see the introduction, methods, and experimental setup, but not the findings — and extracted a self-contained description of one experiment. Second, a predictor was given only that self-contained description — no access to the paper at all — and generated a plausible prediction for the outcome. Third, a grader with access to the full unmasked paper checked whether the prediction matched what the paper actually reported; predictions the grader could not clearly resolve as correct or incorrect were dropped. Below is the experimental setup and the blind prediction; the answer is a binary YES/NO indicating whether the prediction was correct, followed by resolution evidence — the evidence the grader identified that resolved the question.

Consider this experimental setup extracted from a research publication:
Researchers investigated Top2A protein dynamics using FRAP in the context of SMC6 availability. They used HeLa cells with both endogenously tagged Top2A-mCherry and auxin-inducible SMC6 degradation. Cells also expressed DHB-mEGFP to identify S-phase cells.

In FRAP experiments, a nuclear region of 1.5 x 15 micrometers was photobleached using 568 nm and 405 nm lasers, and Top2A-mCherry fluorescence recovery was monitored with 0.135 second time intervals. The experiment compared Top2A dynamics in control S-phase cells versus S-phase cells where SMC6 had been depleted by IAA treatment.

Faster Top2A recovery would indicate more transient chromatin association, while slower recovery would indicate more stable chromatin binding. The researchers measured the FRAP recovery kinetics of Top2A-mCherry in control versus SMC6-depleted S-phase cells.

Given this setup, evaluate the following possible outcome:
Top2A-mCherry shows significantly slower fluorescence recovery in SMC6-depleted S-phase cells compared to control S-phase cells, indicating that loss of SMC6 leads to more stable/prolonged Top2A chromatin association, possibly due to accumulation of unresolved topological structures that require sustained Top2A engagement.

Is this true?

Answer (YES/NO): NO